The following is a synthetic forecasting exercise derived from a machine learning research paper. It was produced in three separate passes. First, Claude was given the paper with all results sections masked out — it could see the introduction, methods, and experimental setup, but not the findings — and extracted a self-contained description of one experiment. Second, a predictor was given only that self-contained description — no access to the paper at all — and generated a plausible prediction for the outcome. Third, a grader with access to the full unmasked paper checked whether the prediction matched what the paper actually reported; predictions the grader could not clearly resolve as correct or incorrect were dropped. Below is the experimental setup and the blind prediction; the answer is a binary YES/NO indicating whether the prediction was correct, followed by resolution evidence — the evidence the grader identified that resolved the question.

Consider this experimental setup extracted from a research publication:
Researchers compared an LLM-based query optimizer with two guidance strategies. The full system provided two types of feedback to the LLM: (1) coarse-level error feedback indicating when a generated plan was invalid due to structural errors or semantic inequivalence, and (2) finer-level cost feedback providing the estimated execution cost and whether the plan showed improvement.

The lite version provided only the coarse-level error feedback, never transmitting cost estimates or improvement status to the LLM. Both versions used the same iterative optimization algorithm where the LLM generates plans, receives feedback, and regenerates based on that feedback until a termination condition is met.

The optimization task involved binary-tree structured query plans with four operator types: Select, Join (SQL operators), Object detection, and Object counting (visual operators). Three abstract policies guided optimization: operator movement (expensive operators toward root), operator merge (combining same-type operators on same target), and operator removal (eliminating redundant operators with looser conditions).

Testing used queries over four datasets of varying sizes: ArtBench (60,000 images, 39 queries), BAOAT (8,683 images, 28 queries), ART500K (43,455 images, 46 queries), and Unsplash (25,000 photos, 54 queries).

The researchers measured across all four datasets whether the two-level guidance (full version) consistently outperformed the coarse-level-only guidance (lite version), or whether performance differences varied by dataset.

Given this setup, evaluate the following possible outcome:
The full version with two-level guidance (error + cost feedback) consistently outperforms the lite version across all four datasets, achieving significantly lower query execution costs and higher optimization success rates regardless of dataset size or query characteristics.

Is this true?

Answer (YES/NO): NO